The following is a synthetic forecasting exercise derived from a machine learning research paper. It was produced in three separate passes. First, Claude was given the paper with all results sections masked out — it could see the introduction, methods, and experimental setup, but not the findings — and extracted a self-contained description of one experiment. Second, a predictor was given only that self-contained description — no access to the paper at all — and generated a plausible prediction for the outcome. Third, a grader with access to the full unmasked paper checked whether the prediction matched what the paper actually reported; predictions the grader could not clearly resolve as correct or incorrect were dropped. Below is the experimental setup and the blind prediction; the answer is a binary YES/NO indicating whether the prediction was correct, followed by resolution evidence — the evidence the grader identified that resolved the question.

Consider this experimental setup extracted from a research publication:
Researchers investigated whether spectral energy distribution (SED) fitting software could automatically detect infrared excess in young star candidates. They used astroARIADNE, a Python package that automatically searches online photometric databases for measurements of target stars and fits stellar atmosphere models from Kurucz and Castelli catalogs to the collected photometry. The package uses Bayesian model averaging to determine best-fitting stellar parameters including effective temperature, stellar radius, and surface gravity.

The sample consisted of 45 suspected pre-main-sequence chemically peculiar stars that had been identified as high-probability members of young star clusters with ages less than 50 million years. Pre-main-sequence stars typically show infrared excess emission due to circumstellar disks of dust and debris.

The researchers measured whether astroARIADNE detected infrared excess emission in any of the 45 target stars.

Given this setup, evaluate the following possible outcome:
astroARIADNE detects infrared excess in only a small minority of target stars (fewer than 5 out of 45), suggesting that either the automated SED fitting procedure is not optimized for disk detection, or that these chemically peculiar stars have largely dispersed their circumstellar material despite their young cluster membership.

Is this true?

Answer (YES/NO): NO